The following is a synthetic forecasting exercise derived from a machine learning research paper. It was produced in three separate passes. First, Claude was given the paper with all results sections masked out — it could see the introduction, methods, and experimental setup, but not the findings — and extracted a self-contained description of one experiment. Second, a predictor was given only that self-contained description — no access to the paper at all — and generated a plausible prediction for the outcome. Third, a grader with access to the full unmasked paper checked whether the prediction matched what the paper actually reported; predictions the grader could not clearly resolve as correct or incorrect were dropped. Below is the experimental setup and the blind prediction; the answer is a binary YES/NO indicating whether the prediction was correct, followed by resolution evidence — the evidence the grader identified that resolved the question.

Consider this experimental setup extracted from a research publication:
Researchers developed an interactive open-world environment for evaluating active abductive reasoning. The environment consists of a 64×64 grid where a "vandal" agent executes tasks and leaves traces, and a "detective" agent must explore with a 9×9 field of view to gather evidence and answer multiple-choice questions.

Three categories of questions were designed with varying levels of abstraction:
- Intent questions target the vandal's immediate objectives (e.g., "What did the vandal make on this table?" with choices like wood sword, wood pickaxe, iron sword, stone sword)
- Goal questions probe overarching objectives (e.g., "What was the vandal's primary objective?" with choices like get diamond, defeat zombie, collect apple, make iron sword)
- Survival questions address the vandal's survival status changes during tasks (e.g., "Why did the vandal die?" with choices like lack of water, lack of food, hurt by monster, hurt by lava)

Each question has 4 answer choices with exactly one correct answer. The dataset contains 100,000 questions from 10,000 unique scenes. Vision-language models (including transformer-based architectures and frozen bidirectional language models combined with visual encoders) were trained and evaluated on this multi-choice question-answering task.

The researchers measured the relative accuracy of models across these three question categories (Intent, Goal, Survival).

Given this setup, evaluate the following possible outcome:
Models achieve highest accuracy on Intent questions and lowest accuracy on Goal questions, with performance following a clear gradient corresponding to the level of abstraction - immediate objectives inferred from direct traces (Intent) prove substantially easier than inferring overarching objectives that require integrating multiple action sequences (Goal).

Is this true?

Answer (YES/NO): YES